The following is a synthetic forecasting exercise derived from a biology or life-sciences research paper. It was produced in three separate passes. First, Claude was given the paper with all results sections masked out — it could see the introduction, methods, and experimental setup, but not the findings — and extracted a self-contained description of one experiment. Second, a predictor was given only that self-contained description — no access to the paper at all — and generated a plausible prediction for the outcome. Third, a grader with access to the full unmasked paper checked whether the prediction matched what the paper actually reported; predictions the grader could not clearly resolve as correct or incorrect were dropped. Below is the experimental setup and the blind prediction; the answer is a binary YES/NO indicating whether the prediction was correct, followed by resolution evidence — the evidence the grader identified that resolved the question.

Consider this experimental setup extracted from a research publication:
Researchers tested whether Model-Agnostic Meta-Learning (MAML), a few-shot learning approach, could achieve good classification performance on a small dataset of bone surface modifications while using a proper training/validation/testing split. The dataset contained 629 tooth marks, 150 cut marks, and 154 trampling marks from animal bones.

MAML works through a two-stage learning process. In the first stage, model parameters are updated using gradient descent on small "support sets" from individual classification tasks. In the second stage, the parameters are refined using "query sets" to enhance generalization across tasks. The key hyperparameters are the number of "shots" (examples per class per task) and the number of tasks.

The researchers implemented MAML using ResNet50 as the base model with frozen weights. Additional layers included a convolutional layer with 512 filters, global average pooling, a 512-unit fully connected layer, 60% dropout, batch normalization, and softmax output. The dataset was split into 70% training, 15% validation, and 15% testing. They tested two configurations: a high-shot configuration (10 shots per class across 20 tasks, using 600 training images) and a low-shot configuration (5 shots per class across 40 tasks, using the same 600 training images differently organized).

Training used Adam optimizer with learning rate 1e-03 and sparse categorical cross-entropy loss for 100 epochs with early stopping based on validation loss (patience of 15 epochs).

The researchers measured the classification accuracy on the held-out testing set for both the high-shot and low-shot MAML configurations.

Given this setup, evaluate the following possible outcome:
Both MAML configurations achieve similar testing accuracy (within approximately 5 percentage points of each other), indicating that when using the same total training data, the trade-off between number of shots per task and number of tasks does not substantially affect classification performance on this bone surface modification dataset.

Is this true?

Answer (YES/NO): YES